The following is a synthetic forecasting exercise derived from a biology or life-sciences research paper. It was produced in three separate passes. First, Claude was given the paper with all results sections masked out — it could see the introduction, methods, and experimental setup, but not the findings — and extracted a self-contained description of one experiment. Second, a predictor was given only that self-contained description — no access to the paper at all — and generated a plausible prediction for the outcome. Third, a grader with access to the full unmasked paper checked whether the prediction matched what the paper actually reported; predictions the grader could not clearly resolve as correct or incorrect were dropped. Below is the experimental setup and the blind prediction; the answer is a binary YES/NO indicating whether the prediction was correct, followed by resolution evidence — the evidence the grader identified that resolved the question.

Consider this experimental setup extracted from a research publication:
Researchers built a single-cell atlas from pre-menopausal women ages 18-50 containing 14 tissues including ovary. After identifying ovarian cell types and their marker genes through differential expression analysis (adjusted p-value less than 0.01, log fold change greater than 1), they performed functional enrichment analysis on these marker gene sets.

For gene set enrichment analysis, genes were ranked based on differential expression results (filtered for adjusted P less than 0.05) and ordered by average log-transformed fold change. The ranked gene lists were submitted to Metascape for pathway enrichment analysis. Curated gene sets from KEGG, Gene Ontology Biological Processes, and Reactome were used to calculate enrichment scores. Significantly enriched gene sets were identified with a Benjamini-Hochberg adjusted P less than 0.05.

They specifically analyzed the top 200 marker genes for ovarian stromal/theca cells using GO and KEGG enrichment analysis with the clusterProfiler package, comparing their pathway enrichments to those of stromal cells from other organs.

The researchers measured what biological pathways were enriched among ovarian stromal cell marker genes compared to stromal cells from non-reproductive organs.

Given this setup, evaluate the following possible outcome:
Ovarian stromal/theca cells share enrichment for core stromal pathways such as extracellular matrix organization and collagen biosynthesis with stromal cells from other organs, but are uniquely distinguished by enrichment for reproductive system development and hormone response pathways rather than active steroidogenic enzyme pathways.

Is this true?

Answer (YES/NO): NO